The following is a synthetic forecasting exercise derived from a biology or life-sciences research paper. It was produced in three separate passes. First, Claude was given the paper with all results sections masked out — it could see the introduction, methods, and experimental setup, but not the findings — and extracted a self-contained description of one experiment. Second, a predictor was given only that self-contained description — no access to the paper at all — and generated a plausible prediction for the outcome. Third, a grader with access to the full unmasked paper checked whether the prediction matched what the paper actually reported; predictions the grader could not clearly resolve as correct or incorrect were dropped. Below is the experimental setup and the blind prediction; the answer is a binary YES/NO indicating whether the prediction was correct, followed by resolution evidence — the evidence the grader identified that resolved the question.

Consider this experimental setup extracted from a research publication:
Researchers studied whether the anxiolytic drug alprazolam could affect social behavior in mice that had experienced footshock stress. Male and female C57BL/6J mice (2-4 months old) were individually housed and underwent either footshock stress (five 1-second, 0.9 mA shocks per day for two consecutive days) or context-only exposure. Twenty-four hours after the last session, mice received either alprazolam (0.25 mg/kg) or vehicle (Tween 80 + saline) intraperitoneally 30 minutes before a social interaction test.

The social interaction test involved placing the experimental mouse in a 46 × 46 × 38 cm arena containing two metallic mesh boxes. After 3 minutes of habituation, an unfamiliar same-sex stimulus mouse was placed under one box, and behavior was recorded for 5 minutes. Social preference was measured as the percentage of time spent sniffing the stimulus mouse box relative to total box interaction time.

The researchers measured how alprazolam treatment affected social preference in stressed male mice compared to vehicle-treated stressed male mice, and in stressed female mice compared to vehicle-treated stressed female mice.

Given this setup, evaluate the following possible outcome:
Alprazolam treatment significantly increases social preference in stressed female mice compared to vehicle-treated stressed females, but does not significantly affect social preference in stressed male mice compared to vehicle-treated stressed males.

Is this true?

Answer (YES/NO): NO